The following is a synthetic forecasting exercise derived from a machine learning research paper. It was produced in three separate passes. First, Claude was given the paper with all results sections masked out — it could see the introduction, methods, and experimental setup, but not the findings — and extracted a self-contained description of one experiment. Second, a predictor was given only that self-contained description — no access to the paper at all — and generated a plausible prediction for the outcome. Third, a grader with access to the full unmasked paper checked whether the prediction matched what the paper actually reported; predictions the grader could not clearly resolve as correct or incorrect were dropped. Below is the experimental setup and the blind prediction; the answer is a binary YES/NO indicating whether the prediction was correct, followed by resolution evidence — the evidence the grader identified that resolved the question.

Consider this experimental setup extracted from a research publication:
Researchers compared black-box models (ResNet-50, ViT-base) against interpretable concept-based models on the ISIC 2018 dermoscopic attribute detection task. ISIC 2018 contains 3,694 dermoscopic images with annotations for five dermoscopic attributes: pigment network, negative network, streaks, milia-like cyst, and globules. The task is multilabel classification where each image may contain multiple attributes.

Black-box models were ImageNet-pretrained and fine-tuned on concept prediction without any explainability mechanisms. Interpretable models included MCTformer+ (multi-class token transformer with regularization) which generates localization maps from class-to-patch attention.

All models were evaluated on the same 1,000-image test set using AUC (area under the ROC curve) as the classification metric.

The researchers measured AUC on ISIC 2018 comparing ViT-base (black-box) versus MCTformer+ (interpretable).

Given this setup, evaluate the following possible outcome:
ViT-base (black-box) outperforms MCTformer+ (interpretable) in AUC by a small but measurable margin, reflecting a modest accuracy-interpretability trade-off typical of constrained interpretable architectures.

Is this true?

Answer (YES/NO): NO